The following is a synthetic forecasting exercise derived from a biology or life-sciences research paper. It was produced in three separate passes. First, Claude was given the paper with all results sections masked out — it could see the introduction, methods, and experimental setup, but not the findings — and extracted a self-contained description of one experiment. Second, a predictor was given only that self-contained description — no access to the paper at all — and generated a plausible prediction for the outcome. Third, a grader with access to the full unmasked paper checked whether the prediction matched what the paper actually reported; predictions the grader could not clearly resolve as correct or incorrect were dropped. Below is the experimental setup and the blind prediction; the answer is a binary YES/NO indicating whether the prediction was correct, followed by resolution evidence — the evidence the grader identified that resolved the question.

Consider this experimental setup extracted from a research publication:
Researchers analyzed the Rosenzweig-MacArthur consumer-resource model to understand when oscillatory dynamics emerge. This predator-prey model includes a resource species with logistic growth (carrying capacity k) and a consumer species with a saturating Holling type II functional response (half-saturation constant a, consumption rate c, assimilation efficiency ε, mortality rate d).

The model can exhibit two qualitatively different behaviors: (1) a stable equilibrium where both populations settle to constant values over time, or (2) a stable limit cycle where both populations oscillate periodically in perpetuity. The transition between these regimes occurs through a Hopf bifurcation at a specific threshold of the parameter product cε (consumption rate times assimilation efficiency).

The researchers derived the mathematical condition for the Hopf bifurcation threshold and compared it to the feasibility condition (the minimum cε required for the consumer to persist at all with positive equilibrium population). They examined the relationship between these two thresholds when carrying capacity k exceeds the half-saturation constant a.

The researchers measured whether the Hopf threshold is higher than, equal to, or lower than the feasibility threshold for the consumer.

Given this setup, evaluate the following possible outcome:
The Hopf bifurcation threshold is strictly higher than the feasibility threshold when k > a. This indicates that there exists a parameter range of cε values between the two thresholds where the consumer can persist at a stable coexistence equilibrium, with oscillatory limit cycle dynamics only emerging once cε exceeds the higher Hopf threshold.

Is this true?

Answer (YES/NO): YES